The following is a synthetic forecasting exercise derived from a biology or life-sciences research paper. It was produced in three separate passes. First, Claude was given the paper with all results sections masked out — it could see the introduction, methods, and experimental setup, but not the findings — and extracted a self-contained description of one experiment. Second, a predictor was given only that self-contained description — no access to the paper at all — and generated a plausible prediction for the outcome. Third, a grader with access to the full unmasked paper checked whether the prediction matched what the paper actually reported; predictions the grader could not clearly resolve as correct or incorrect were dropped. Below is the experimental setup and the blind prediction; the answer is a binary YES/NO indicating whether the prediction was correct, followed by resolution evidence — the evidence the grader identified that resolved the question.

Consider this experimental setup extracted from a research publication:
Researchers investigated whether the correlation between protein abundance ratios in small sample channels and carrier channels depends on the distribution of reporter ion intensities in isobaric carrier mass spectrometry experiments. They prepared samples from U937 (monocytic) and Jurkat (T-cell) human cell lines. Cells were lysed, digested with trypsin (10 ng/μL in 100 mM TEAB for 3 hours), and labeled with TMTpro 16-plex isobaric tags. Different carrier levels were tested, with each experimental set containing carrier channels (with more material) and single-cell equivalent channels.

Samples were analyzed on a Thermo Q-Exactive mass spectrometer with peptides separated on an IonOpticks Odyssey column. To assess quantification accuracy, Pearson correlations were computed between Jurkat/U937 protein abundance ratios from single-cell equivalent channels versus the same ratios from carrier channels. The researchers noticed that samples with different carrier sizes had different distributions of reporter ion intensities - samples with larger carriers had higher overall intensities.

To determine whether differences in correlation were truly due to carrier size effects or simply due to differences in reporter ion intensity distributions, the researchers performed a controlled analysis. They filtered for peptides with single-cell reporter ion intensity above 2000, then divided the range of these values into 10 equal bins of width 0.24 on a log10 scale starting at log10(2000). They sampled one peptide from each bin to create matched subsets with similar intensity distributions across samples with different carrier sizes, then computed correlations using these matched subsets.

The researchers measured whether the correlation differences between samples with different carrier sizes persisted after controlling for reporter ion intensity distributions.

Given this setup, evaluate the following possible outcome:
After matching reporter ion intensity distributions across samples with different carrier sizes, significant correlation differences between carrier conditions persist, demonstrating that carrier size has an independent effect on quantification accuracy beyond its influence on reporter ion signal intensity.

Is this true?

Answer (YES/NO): NO